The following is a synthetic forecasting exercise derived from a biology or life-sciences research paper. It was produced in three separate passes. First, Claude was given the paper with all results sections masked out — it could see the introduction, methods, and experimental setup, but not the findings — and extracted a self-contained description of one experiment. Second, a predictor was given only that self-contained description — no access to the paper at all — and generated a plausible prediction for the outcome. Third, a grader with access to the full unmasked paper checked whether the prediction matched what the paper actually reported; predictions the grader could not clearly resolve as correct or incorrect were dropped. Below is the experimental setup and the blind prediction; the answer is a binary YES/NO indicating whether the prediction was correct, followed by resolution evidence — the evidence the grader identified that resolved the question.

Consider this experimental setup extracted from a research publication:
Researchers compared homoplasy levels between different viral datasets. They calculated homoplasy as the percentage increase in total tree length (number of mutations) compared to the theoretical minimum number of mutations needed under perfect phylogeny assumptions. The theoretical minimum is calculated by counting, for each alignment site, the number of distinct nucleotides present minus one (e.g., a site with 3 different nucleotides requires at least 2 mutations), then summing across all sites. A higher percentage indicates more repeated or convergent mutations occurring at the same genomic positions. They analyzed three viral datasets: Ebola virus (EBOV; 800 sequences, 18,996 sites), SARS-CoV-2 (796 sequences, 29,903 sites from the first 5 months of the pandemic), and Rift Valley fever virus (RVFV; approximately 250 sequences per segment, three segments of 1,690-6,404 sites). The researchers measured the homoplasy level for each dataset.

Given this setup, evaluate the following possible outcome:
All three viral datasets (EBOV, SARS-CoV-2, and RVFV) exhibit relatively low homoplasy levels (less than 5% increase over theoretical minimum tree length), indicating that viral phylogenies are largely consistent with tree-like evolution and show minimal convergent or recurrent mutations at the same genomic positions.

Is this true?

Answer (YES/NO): NO